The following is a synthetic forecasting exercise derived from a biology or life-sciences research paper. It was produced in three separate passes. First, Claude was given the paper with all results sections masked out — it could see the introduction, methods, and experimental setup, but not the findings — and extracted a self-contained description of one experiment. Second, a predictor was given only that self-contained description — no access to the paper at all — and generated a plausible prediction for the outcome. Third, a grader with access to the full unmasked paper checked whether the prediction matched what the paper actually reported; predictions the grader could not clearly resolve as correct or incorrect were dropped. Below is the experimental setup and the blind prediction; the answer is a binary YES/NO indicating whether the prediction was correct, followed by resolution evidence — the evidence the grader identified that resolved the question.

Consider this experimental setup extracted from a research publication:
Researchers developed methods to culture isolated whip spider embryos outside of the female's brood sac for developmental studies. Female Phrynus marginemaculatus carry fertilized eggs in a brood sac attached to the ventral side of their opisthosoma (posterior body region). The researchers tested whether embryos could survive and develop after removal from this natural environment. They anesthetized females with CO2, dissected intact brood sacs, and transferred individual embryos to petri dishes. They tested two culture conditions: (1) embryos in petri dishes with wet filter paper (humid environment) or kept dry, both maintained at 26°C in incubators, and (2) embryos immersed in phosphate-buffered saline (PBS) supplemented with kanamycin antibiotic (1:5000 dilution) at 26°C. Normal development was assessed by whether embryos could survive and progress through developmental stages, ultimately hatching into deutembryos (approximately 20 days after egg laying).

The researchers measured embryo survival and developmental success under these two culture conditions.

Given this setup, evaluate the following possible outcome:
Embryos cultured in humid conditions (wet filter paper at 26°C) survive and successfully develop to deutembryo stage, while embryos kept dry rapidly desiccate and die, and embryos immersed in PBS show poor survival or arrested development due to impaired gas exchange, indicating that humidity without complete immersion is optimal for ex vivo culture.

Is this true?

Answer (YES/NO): NO